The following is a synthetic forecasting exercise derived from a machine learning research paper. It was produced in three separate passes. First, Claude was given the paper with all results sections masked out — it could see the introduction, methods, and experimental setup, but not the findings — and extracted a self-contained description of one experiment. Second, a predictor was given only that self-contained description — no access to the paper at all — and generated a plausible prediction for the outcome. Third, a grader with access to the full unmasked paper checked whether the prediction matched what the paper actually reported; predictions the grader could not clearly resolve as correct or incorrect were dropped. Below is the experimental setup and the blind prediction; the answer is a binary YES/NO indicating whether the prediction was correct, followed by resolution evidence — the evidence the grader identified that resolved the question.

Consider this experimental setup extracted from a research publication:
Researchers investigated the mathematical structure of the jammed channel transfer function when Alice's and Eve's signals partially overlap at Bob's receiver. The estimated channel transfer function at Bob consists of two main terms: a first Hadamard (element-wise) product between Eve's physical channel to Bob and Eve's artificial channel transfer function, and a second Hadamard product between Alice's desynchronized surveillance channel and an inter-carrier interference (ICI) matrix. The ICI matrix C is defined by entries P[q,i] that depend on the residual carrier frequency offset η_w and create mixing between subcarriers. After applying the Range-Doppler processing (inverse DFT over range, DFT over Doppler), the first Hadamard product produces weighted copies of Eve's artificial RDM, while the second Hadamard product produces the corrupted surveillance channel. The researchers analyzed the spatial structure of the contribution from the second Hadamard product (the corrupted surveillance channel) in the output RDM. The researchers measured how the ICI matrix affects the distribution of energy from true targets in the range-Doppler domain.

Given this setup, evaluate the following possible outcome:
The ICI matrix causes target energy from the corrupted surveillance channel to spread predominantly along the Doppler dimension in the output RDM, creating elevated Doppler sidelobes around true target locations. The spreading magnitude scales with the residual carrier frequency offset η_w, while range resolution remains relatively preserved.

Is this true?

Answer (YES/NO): NO